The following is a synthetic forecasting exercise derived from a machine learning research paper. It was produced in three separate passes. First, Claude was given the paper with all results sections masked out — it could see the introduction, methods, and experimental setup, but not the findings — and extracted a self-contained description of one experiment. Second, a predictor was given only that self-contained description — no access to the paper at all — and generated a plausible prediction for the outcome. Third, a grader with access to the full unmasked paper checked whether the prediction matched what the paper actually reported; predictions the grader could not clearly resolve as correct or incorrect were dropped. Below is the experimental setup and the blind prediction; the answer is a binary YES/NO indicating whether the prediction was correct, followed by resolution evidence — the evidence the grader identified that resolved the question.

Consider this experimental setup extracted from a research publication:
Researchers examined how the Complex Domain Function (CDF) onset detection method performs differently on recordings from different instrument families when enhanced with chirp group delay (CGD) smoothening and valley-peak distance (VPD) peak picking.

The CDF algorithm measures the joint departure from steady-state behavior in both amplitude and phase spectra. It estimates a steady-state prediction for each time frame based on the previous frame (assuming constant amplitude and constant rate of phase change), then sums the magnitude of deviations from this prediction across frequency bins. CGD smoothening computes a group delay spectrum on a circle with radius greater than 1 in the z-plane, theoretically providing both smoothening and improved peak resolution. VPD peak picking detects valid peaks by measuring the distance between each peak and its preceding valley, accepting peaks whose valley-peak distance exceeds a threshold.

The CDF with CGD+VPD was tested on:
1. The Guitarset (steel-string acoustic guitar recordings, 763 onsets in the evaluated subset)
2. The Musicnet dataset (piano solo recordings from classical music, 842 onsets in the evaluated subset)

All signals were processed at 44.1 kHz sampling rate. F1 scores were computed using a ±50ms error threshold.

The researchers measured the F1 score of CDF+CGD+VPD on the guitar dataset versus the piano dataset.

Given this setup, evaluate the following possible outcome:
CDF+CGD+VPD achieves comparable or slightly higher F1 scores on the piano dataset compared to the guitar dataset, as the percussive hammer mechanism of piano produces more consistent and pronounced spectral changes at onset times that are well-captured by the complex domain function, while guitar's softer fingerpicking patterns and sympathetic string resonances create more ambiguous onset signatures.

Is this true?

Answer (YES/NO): NO